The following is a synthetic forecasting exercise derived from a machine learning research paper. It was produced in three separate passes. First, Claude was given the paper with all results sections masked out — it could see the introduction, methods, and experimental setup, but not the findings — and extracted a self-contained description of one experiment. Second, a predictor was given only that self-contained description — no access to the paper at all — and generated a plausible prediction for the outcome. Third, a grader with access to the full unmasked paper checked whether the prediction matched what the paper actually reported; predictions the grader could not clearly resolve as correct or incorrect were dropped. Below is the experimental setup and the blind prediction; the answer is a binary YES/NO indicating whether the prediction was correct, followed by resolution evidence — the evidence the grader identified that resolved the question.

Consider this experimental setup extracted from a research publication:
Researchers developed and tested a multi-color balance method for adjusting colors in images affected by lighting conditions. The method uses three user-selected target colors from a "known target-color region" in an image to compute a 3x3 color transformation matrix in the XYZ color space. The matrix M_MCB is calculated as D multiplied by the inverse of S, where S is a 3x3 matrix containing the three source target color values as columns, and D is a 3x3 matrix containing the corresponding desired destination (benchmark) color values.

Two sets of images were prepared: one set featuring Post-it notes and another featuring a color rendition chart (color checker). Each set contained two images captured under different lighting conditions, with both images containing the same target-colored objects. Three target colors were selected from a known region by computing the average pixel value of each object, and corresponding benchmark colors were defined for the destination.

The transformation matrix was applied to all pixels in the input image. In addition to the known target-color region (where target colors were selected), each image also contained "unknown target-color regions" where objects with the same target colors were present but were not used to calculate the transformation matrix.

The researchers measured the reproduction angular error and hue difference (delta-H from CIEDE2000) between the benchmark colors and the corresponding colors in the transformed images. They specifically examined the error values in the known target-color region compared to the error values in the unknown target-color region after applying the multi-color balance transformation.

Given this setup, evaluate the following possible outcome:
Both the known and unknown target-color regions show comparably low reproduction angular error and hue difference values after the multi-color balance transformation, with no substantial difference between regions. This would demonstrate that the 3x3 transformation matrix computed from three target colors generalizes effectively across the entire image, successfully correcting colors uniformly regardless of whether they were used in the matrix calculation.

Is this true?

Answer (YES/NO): NO